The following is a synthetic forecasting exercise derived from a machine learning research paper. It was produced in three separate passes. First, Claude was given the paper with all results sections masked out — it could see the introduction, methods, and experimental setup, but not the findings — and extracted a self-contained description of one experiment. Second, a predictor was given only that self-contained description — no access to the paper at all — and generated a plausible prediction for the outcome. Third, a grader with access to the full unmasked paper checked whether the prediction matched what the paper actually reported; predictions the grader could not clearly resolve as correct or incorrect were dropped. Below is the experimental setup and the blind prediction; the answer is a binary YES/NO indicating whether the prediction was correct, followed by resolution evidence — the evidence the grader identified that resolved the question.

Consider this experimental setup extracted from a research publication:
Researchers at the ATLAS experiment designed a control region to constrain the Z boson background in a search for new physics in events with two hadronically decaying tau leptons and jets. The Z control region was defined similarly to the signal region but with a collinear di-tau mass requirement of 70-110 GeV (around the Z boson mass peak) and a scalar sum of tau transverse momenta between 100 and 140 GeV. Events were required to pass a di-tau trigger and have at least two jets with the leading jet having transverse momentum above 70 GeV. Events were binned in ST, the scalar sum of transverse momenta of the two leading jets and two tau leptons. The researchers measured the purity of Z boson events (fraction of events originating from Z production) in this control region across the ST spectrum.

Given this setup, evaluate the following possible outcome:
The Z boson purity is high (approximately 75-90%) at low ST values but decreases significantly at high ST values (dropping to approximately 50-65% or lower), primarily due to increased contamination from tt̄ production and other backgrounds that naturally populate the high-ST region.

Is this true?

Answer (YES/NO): NO